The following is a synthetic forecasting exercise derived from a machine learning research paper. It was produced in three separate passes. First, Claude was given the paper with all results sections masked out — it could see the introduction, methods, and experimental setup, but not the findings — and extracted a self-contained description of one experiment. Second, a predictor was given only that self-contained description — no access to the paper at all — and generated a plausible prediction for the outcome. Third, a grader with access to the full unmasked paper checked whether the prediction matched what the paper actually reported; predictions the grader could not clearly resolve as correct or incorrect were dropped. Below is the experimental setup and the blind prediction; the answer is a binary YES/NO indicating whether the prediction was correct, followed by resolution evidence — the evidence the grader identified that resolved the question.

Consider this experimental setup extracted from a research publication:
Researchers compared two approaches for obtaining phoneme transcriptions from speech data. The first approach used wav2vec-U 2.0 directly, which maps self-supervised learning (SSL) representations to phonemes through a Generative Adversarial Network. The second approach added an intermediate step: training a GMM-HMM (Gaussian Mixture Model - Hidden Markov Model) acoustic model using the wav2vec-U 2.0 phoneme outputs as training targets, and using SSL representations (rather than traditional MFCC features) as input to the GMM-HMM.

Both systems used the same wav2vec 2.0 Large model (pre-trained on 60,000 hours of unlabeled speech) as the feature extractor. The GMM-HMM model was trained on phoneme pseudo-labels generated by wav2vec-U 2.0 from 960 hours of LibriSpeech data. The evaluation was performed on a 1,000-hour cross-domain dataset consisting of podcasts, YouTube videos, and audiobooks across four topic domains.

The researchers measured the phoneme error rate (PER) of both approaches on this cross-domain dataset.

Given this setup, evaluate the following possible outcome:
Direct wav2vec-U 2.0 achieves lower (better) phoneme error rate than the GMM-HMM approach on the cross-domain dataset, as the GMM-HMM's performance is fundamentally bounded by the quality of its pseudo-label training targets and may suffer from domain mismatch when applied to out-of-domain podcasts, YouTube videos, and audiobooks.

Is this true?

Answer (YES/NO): NO